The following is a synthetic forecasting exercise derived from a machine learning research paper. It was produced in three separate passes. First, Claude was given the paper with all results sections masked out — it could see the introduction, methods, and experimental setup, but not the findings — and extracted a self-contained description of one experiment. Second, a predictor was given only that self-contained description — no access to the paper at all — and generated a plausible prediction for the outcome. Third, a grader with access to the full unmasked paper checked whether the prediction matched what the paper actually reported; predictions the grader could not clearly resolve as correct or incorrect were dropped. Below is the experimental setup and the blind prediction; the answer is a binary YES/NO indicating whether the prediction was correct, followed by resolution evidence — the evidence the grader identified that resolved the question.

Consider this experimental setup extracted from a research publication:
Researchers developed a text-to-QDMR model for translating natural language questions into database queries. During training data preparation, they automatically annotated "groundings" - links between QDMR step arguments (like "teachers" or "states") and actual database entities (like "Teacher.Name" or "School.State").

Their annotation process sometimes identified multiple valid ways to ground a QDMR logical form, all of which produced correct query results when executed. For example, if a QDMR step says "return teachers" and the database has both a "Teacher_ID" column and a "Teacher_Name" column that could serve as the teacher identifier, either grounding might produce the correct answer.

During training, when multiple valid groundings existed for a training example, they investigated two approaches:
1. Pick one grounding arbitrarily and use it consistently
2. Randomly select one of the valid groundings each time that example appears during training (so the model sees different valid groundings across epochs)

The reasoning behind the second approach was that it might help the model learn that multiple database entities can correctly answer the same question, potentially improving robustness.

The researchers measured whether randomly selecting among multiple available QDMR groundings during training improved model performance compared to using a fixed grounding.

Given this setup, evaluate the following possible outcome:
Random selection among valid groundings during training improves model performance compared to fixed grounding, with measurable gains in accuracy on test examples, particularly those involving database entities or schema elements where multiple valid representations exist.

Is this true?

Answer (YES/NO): NO